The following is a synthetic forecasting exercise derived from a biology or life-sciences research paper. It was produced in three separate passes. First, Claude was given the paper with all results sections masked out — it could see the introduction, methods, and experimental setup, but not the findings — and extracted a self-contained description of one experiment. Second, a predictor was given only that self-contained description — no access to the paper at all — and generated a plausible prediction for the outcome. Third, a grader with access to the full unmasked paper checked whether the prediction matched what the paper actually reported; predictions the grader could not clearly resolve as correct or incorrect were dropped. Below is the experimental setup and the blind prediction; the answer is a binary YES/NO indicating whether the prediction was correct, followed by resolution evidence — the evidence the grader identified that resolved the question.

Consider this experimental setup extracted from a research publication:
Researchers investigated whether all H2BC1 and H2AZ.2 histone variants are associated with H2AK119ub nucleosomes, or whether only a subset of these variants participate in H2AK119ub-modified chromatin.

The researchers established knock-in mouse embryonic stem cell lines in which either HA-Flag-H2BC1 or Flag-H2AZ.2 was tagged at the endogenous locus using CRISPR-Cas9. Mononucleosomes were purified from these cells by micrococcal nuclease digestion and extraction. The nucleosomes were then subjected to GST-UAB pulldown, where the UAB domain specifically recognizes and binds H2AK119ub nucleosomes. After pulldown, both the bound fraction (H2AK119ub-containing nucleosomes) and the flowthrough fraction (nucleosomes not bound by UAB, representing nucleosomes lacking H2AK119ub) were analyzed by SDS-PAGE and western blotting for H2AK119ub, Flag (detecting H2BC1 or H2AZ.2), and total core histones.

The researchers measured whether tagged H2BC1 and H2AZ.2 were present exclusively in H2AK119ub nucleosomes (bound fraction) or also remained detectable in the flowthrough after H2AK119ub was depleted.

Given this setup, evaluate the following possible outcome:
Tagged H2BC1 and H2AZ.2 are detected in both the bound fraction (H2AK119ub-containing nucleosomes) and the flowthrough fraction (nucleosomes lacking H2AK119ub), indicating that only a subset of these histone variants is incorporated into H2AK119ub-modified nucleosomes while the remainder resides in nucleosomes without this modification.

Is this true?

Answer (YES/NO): YES